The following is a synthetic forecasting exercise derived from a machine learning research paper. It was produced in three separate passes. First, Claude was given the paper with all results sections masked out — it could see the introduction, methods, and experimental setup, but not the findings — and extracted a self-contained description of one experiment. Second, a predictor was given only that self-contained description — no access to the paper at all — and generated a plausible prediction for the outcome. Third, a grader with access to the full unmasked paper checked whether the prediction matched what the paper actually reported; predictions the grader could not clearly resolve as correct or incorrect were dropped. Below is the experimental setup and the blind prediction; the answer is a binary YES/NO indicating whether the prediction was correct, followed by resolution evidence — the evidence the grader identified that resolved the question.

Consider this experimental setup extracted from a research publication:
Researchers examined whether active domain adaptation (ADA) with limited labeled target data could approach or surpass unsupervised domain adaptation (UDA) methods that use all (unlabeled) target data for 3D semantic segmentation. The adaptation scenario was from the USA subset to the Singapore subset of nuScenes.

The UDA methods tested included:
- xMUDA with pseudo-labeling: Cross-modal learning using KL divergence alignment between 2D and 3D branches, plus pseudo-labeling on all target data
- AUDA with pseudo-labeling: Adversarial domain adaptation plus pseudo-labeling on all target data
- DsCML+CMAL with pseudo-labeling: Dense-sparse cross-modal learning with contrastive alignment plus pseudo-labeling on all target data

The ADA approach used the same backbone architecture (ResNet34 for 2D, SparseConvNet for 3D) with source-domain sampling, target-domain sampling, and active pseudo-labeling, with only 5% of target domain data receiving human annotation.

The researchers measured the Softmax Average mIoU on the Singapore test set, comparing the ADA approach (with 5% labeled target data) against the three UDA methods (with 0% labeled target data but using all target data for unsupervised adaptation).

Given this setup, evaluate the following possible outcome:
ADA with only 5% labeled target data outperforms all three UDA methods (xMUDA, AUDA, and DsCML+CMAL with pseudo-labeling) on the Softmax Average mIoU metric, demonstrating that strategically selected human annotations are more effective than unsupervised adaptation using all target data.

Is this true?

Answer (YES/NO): YES